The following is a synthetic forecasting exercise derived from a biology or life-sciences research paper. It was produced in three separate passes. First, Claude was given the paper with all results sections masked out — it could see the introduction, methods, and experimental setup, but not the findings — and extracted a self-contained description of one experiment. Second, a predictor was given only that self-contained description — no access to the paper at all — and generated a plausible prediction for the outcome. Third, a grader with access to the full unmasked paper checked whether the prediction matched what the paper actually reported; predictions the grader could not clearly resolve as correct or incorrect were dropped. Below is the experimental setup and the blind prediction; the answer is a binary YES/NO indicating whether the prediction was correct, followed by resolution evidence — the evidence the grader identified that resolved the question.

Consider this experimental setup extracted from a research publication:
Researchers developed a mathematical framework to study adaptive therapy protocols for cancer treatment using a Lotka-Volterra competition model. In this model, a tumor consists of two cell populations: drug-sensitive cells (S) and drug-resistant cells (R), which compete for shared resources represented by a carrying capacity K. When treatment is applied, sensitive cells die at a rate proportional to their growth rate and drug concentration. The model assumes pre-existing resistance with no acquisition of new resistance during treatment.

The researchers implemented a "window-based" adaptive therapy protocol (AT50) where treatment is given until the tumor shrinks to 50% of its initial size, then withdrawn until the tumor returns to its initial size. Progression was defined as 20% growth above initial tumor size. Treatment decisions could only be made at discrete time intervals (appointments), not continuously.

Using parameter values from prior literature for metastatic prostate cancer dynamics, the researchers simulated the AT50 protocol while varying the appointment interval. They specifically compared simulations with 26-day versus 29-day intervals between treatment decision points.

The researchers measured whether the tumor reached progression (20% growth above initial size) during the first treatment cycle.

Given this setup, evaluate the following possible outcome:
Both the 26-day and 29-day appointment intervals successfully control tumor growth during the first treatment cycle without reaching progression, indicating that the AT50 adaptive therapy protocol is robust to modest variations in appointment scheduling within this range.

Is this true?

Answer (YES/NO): NO